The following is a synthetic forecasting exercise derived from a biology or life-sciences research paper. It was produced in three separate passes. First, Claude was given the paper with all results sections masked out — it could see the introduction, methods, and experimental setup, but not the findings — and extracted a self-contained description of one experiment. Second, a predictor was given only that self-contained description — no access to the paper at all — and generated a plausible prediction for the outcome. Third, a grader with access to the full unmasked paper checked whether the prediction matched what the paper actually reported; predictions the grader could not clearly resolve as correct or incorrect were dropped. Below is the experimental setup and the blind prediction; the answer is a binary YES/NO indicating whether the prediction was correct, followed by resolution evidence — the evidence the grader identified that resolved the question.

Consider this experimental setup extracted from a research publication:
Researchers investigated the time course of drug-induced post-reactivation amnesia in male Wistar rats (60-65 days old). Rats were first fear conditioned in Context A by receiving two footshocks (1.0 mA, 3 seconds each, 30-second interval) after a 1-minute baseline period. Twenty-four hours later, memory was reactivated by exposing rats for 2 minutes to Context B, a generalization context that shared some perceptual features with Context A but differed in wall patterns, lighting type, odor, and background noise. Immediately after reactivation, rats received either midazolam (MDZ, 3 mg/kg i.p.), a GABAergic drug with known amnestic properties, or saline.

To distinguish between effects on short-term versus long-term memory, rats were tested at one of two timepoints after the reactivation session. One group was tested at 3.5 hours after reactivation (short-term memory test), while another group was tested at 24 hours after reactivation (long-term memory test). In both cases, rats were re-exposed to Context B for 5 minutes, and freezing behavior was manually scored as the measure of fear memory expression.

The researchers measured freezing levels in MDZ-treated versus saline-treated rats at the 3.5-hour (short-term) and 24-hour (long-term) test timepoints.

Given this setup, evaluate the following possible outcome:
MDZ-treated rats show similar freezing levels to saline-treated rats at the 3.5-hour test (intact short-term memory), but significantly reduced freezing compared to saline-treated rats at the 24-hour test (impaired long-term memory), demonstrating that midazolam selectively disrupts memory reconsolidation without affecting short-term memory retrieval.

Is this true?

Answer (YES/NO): YES